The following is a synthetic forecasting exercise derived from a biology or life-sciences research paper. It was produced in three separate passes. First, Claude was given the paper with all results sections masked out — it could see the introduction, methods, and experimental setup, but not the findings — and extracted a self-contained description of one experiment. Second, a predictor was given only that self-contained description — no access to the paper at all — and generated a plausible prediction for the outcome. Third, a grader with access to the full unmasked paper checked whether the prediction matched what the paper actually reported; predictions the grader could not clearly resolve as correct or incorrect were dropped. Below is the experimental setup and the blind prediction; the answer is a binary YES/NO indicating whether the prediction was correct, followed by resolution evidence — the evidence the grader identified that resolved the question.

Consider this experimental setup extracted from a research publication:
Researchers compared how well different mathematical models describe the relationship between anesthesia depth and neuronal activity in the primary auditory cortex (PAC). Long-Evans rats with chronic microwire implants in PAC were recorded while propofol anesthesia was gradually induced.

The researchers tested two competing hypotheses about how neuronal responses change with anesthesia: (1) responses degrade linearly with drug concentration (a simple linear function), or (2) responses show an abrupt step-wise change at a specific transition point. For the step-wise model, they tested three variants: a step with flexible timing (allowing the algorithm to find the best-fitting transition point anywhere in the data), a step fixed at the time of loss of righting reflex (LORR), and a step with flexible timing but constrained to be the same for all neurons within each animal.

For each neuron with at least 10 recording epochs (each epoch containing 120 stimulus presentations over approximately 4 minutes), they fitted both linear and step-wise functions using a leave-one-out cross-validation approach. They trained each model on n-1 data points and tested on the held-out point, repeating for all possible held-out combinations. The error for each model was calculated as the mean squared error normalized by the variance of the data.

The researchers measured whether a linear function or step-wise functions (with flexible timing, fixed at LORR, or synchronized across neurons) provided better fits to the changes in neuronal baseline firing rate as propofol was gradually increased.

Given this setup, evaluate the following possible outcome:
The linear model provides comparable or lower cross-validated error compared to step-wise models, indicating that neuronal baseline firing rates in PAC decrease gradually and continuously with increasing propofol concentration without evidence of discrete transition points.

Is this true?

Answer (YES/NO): YES